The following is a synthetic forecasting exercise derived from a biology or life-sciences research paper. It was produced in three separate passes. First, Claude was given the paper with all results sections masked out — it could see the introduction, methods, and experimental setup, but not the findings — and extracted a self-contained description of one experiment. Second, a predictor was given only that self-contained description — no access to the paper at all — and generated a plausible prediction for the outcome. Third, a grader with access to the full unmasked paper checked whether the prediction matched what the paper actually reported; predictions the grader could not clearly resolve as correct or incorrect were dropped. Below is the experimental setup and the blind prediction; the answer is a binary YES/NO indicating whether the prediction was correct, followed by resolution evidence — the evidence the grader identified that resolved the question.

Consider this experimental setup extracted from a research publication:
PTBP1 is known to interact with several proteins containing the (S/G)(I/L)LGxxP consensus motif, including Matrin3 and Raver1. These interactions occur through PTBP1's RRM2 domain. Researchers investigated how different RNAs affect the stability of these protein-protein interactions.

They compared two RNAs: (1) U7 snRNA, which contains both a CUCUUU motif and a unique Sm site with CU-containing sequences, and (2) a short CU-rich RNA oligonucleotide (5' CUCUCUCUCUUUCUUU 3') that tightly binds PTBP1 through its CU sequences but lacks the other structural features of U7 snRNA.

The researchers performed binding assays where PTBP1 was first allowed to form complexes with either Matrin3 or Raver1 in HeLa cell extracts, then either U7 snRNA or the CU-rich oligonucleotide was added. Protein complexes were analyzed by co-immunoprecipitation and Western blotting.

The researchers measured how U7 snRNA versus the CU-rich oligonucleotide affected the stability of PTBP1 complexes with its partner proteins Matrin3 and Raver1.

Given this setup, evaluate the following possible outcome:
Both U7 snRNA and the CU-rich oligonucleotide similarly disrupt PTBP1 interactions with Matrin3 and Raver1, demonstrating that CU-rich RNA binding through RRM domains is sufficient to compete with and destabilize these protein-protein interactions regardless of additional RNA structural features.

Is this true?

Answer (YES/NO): NO